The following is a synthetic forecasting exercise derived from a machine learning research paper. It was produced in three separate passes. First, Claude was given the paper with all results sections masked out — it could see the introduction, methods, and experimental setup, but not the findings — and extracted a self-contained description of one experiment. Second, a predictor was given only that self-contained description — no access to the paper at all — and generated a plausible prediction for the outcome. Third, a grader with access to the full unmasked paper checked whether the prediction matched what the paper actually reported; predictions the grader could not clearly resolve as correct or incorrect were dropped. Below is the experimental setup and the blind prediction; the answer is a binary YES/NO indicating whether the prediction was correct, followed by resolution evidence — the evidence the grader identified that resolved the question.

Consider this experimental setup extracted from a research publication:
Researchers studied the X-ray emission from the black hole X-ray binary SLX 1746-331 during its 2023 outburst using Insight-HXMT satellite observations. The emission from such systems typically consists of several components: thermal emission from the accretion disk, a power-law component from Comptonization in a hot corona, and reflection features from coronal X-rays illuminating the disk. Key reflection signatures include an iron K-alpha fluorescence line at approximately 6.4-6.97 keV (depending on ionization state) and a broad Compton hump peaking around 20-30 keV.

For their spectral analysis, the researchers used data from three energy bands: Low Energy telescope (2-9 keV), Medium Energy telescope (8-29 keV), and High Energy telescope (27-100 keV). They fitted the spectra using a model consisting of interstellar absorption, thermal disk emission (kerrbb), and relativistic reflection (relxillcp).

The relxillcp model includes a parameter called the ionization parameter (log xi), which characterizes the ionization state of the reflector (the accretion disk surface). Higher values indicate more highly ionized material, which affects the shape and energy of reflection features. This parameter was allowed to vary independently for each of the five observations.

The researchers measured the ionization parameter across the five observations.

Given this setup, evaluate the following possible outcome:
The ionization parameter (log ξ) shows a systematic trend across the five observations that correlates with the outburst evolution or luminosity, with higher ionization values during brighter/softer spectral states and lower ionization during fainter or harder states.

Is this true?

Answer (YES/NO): NO